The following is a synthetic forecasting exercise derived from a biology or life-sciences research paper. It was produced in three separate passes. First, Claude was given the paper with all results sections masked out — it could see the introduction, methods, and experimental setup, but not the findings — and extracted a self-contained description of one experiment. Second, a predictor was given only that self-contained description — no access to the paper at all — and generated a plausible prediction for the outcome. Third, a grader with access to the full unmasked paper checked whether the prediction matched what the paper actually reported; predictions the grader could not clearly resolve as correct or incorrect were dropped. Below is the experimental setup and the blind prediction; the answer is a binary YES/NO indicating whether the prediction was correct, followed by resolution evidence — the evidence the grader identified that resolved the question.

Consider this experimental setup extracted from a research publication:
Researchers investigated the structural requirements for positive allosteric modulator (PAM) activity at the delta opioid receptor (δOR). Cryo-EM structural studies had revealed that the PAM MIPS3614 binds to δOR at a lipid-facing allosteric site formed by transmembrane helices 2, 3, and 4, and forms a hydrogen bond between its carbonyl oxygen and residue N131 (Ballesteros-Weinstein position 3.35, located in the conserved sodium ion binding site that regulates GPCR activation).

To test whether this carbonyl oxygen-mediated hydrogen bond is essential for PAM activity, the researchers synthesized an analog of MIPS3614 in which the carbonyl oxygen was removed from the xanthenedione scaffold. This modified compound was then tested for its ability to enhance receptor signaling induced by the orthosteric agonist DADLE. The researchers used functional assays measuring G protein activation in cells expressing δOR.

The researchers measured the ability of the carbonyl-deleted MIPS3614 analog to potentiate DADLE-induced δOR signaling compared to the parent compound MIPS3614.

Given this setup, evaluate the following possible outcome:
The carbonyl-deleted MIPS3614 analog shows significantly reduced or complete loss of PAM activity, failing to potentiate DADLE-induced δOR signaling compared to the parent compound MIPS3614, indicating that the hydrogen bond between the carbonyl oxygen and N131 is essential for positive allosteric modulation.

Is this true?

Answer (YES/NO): YES